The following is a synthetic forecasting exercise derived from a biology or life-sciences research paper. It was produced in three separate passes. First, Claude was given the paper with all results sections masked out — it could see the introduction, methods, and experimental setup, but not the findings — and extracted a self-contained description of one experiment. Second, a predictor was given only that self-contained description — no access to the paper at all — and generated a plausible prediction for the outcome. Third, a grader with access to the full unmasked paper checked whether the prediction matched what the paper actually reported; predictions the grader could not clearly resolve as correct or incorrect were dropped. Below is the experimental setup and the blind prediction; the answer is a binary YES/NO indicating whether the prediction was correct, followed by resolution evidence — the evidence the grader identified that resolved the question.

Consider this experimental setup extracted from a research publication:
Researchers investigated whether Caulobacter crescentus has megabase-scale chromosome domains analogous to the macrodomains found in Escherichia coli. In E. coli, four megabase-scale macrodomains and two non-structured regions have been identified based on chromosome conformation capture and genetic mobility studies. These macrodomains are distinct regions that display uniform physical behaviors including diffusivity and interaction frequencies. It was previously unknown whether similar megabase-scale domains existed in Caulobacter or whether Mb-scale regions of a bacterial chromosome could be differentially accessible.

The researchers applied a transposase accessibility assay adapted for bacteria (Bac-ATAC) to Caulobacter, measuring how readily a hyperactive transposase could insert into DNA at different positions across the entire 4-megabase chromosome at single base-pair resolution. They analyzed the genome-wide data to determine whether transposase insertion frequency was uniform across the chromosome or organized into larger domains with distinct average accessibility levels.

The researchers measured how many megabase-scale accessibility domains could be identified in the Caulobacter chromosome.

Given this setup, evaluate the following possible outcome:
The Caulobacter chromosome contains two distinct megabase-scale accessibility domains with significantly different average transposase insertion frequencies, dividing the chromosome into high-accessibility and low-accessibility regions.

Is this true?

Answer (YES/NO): NO